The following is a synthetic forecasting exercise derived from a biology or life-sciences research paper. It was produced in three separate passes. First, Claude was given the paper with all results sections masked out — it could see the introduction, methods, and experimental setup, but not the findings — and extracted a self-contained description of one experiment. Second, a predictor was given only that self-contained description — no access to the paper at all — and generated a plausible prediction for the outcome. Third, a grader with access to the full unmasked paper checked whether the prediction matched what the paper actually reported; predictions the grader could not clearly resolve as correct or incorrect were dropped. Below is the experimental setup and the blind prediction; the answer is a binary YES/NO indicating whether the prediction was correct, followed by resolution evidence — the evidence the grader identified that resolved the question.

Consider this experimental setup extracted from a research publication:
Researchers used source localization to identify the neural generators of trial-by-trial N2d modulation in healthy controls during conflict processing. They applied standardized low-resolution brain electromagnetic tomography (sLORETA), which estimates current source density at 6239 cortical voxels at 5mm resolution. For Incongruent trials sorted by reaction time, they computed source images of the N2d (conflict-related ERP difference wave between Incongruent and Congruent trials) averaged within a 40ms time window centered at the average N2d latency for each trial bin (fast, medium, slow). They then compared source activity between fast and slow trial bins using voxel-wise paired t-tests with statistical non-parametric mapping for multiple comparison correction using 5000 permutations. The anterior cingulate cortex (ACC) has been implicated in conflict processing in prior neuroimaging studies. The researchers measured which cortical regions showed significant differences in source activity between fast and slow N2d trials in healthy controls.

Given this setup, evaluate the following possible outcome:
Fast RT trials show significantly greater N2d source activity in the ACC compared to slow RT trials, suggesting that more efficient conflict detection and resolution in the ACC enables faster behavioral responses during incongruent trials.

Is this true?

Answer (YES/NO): NO